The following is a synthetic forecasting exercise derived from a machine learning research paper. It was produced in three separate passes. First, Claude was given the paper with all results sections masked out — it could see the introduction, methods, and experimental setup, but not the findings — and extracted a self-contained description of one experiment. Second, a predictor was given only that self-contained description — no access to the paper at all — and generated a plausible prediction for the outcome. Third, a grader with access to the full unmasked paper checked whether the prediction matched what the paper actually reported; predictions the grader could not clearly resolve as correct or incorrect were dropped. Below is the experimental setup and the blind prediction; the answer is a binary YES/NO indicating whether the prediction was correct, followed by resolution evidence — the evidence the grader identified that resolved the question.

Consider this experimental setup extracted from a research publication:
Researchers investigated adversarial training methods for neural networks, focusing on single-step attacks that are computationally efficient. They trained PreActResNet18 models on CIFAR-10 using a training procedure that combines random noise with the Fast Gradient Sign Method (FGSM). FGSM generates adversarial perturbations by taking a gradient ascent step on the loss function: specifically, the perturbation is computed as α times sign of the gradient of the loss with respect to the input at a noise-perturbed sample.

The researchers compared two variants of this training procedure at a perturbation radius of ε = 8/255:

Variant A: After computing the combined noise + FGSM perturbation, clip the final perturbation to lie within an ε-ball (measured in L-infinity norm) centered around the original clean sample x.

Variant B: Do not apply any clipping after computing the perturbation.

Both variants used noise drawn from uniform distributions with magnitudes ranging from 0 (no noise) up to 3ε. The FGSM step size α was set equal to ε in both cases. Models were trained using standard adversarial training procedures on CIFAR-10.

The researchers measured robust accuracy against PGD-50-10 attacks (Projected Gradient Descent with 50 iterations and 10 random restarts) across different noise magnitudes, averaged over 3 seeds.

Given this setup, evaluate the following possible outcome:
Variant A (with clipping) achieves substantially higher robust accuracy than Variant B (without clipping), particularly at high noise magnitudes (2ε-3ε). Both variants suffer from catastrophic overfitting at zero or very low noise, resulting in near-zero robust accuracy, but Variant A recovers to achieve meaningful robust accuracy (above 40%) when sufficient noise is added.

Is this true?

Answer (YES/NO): NO